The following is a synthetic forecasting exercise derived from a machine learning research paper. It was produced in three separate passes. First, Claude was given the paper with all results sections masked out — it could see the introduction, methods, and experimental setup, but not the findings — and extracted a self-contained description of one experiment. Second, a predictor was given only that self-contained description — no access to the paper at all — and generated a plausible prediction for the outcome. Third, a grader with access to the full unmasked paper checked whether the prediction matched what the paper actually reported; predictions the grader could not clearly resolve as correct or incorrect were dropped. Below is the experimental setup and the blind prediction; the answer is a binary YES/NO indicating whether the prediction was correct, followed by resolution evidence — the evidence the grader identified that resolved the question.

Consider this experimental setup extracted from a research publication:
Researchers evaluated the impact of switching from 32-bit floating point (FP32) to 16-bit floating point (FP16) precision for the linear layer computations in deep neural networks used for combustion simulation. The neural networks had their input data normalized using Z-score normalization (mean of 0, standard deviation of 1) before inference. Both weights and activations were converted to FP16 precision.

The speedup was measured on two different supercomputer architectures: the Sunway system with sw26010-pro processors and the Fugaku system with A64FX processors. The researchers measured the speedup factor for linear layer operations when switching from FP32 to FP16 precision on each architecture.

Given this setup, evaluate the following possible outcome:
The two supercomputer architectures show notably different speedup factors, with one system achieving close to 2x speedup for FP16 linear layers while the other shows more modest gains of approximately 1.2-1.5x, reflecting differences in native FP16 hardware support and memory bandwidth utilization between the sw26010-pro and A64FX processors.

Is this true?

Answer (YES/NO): NO